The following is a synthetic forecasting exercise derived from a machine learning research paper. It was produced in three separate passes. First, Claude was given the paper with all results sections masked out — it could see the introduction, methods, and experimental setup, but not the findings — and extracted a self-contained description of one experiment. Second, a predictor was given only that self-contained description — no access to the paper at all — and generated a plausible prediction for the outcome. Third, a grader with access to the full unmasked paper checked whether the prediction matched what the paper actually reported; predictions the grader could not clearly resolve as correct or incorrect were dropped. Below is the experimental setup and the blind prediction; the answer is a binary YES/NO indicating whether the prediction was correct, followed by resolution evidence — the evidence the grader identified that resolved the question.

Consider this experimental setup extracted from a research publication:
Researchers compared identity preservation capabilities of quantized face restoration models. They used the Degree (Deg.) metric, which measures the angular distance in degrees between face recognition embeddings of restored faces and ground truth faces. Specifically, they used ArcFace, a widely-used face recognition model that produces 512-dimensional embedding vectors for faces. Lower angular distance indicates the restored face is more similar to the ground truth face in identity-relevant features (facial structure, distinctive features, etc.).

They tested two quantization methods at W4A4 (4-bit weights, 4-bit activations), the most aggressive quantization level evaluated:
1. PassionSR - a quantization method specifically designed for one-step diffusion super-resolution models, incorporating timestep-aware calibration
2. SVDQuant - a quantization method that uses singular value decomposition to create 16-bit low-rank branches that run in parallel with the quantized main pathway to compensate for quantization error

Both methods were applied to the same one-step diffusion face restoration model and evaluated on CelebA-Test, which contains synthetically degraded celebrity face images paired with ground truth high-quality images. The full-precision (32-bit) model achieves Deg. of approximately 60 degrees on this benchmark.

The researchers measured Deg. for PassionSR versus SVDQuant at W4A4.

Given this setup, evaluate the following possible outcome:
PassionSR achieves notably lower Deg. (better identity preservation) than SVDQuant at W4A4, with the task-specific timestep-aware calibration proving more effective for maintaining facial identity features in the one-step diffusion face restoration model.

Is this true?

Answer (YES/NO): NO